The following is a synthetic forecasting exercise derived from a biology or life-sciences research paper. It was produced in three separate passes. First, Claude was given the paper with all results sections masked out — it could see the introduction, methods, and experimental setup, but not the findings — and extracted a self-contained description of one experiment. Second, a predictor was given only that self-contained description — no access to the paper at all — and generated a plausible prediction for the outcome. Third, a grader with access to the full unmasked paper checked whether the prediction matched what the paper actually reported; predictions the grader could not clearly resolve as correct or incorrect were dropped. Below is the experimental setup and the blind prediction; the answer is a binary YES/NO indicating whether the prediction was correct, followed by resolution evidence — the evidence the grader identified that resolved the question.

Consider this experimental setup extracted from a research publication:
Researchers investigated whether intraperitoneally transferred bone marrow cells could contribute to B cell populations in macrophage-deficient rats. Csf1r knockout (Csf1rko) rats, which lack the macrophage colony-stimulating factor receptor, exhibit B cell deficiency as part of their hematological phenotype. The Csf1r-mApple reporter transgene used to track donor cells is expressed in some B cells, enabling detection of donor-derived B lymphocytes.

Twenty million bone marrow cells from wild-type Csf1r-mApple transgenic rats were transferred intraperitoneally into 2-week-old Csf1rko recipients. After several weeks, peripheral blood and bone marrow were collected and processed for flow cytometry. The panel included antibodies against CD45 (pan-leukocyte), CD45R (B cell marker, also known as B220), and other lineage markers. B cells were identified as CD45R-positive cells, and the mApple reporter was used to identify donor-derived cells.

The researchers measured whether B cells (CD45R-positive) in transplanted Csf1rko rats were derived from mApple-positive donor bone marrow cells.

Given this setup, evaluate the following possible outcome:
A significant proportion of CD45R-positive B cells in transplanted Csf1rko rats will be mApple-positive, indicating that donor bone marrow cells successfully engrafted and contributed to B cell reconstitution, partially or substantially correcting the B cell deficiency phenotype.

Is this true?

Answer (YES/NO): NO